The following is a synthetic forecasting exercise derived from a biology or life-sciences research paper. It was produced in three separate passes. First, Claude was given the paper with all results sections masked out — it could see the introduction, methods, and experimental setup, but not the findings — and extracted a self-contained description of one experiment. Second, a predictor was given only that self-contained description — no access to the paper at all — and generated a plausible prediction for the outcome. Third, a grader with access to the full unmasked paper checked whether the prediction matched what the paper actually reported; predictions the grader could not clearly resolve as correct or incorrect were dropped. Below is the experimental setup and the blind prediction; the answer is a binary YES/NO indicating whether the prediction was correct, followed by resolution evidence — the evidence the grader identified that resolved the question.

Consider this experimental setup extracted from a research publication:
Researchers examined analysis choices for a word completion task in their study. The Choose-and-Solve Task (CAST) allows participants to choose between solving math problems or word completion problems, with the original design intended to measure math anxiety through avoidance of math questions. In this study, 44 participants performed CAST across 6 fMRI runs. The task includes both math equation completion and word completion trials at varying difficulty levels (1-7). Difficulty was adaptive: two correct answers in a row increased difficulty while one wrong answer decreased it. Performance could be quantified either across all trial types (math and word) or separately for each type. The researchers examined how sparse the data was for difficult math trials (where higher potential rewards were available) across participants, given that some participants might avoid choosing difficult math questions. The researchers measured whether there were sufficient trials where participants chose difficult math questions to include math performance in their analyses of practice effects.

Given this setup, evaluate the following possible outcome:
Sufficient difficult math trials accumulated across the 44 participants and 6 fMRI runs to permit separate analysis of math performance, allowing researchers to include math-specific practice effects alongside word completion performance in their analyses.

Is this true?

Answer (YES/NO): NO